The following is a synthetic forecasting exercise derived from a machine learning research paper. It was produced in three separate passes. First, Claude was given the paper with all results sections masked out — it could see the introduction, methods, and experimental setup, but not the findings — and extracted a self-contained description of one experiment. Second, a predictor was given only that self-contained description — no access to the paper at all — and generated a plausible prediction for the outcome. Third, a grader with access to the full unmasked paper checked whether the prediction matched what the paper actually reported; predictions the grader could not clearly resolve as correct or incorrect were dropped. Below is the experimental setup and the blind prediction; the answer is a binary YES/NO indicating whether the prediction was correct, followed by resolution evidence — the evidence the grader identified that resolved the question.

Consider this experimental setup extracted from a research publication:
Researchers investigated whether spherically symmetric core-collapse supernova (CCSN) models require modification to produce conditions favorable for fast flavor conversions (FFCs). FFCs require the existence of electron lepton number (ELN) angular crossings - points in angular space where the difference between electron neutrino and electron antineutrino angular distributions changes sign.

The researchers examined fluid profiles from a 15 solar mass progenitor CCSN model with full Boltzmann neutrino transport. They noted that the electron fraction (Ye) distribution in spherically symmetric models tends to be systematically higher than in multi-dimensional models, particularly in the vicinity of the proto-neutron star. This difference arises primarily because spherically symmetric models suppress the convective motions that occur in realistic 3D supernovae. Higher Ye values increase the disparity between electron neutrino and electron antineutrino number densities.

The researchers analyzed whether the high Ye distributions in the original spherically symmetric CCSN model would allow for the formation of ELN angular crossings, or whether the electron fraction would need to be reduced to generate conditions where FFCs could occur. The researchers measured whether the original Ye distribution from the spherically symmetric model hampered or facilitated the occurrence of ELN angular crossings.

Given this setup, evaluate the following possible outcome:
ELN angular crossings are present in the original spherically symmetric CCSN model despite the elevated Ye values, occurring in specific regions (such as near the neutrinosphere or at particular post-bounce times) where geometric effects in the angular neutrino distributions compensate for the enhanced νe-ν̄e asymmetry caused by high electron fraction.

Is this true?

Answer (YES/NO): NO